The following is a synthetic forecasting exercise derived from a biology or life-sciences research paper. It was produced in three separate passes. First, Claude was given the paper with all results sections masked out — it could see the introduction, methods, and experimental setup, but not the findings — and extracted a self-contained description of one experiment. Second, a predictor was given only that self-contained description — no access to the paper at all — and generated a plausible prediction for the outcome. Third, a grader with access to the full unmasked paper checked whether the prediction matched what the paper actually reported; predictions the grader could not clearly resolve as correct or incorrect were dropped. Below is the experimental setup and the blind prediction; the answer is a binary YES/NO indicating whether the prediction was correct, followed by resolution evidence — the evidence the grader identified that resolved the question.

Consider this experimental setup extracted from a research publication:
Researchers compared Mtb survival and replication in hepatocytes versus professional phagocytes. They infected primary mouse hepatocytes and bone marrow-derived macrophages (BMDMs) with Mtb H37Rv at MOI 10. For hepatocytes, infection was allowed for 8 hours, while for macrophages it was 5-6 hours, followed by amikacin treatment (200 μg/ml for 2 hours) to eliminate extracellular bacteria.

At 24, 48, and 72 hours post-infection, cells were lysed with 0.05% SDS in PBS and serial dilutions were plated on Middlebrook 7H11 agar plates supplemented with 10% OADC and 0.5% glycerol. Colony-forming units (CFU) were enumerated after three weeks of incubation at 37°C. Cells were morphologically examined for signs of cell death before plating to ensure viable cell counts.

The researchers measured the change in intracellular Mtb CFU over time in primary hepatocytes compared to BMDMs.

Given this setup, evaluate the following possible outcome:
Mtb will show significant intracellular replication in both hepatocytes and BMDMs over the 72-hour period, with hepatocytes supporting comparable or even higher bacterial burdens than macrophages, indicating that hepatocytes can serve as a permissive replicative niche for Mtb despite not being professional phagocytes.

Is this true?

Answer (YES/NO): YES